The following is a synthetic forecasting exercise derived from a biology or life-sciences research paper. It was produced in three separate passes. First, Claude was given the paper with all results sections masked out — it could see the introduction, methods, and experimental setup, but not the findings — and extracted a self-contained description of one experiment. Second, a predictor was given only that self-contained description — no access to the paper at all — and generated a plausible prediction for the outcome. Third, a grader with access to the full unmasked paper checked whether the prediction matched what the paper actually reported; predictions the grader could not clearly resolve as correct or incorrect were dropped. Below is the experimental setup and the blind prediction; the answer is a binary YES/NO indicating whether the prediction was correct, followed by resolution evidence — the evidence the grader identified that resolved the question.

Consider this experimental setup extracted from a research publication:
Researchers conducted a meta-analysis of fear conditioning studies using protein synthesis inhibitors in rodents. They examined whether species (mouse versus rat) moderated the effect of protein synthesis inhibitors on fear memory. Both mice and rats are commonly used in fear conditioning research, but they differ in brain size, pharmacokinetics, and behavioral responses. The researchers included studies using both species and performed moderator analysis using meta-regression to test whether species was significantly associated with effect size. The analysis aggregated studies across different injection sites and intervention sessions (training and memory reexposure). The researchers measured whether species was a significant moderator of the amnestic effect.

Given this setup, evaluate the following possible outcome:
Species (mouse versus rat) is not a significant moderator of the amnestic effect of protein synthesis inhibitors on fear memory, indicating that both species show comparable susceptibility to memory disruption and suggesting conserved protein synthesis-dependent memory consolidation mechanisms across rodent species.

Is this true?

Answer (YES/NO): YES